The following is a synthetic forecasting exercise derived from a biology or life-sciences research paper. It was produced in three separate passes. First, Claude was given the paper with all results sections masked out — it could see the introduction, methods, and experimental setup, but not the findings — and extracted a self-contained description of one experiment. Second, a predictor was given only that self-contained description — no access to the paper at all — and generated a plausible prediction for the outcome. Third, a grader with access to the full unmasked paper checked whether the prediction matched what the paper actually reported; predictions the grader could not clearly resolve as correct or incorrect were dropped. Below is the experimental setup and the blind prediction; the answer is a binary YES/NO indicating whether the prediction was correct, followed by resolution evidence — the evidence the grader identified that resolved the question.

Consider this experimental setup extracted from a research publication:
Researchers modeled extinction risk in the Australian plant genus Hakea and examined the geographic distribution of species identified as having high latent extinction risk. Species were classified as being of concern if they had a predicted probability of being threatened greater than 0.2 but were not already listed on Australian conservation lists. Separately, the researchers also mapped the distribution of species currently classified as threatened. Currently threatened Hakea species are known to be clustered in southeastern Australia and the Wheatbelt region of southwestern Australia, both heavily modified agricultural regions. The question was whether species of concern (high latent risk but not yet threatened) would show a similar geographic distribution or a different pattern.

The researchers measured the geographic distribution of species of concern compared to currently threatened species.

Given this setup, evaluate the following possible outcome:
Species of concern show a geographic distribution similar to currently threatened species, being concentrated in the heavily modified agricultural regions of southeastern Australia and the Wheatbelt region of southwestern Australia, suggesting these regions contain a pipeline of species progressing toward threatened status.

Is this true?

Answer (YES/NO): NO